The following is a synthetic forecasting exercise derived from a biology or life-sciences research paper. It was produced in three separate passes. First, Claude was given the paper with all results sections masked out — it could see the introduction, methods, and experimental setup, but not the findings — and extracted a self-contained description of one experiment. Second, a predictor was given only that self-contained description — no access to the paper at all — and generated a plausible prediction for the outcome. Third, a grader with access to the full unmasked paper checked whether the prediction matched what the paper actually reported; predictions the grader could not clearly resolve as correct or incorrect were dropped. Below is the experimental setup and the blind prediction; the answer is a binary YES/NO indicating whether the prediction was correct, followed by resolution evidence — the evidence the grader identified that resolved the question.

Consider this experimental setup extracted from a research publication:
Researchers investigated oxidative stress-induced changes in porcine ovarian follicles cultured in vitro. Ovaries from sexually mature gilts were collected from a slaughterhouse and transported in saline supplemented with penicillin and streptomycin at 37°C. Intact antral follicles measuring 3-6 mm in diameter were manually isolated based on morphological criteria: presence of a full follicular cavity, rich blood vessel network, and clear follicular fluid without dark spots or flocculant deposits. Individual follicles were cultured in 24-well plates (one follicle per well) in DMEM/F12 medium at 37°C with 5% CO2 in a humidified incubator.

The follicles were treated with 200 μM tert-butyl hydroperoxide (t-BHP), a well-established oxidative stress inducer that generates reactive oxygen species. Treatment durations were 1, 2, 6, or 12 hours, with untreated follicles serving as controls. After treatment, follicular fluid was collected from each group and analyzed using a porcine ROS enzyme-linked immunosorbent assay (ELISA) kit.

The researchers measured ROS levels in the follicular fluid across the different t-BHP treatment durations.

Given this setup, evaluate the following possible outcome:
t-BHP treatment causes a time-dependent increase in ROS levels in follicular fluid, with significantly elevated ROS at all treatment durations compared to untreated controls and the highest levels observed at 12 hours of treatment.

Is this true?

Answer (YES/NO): NO